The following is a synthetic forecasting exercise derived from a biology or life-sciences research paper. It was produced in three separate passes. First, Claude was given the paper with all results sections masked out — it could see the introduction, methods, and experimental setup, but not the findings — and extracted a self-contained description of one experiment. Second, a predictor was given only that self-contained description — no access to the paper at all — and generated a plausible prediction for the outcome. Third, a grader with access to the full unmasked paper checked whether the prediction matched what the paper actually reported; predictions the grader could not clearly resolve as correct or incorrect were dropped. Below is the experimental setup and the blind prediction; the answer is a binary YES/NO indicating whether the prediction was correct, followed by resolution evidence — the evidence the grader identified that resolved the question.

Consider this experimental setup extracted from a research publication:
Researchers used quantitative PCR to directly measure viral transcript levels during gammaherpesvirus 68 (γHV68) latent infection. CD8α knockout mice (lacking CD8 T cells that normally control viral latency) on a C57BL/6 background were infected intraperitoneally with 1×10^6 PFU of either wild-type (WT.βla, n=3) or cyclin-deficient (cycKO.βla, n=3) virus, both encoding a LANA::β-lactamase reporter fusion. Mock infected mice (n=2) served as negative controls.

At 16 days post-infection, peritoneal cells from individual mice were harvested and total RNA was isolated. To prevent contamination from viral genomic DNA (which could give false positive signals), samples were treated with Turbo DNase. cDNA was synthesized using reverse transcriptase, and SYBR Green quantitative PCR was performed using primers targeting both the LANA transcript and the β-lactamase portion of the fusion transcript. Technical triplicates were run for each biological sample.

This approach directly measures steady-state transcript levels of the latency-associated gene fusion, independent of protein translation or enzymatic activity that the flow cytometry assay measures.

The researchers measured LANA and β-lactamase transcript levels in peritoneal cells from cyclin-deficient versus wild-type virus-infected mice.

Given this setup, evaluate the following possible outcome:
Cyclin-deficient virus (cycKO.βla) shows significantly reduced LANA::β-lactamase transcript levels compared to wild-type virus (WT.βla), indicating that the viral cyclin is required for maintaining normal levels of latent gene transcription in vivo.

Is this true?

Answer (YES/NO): YES